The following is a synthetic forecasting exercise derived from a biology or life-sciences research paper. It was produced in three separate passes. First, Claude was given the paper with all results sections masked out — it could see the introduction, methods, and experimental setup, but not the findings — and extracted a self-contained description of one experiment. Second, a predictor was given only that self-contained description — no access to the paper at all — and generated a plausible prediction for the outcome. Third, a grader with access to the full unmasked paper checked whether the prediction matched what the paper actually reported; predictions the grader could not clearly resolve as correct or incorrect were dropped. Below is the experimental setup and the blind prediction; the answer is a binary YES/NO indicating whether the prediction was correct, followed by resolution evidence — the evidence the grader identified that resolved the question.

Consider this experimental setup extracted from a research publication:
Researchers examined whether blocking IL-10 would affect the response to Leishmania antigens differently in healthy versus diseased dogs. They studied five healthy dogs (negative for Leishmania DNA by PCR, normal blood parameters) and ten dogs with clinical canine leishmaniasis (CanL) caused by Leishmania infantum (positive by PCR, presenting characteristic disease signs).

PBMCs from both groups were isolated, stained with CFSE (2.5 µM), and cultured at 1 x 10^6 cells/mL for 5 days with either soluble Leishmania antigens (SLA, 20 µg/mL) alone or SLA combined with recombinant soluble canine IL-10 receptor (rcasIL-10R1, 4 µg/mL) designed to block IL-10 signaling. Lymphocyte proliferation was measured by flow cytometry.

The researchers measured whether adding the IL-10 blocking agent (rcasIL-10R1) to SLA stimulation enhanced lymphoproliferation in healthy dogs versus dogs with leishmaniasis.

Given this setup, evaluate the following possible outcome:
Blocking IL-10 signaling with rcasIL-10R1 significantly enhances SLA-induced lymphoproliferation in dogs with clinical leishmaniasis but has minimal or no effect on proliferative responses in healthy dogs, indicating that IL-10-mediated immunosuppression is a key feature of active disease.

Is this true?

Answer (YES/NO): NO